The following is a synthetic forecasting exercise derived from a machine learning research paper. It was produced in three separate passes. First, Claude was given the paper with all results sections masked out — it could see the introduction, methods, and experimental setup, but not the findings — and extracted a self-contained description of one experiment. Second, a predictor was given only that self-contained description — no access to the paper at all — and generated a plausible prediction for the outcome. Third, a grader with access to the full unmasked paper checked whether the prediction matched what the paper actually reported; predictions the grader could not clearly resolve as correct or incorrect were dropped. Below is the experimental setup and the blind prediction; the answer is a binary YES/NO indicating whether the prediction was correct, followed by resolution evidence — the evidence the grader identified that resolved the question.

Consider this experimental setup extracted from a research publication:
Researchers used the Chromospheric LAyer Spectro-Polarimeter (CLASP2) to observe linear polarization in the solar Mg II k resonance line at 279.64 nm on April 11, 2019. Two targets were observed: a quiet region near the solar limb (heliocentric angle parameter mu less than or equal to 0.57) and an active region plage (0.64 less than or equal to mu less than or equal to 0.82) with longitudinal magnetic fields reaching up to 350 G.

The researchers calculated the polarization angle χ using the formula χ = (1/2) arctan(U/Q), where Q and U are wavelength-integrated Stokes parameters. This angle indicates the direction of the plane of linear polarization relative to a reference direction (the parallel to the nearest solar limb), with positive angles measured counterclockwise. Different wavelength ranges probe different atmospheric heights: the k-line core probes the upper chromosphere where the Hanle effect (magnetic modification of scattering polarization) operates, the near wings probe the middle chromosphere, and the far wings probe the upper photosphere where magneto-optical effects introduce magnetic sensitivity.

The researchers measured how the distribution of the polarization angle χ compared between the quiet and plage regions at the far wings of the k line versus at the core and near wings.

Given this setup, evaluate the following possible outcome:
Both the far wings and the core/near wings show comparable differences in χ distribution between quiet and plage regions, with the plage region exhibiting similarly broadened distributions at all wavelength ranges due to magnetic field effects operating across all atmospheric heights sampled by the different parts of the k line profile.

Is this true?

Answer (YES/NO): NO